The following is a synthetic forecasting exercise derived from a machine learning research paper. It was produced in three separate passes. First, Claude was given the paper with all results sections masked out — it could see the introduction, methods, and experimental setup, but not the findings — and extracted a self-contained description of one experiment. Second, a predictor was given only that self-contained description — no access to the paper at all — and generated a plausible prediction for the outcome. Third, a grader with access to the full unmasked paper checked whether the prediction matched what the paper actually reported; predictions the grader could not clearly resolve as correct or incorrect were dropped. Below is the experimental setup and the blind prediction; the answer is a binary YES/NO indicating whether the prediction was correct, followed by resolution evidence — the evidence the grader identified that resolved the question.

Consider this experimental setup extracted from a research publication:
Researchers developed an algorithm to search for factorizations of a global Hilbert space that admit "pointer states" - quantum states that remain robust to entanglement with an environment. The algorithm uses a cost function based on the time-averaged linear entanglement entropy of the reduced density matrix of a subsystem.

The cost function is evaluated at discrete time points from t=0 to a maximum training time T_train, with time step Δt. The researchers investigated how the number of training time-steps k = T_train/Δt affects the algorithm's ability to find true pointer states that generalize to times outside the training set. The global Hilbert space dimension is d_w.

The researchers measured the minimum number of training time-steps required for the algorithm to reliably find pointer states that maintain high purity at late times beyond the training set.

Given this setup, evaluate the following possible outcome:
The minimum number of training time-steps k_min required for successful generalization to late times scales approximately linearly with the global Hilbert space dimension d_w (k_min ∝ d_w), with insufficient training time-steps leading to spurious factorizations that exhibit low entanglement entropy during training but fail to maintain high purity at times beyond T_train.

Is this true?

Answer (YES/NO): YES